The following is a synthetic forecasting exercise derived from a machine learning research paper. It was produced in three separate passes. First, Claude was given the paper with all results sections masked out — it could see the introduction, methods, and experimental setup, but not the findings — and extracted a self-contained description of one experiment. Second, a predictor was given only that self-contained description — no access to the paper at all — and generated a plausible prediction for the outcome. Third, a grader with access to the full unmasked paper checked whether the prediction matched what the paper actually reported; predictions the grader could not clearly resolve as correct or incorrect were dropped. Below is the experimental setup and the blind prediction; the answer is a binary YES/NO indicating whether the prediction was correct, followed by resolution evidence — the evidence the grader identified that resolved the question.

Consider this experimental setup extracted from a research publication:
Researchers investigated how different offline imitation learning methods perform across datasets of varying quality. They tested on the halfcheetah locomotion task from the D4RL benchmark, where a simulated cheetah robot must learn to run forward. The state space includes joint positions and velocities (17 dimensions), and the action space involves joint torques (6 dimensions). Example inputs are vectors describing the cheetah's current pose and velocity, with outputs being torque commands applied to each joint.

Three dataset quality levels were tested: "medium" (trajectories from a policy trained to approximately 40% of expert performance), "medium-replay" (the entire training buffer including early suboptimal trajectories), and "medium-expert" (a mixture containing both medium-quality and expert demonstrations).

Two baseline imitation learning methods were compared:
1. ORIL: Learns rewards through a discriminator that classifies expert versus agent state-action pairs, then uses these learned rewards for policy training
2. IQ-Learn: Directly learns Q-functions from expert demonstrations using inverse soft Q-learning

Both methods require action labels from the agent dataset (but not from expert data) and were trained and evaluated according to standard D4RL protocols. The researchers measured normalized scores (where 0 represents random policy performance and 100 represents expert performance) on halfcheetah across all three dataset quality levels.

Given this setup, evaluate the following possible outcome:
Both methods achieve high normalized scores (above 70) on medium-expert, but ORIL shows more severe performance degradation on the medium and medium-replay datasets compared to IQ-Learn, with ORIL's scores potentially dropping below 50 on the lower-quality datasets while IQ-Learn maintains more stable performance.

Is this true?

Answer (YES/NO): NO